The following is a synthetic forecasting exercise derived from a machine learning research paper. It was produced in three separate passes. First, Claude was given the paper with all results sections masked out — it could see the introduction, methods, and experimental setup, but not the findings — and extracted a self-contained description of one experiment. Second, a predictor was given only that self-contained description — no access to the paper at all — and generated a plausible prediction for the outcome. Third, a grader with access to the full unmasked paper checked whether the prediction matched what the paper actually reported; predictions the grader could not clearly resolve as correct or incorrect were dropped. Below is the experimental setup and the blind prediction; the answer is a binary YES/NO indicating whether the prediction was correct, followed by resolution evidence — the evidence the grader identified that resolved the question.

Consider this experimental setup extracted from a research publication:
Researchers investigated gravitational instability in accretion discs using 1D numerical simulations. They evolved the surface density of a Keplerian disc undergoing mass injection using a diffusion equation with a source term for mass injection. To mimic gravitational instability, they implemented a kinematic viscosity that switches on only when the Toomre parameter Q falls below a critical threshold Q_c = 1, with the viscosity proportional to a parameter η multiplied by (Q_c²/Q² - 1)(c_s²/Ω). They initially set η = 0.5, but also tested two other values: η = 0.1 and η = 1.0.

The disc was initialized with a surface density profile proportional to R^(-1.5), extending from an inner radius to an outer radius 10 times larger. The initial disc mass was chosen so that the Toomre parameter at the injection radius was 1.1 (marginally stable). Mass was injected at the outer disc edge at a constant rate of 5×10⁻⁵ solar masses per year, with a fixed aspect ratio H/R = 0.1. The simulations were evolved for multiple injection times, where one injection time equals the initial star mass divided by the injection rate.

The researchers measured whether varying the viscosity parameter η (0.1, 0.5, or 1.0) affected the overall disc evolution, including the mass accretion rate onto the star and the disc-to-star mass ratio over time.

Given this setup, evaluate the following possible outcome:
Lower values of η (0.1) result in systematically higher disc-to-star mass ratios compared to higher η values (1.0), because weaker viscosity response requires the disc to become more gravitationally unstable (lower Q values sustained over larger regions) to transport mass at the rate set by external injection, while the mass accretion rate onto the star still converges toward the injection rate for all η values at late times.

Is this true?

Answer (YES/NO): NO